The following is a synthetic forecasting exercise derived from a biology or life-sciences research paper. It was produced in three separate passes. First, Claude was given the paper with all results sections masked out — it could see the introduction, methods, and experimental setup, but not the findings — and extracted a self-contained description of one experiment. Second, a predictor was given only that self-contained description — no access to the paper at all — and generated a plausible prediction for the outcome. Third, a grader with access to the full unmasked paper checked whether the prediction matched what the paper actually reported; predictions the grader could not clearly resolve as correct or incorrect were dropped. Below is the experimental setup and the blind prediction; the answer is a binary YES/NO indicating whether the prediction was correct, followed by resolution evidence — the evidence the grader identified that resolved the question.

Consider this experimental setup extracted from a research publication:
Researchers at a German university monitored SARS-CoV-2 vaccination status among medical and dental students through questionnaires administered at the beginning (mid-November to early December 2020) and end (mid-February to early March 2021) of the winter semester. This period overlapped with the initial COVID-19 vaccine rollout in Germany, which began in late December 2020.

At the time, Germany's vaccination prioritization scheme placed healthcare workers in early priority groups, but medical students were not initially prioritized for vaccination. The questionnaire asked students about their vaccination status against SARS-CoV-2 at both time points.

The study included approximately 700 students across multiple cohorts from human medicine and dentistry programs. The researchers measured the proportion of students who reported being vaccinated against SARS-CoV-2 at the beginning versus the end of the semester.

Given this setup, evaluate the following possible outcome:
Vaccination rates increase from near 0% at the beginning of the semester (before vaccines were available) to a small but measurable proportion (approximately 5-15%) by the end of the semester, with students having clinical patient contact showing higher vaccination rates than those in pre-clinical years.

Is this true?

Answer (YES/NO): NO